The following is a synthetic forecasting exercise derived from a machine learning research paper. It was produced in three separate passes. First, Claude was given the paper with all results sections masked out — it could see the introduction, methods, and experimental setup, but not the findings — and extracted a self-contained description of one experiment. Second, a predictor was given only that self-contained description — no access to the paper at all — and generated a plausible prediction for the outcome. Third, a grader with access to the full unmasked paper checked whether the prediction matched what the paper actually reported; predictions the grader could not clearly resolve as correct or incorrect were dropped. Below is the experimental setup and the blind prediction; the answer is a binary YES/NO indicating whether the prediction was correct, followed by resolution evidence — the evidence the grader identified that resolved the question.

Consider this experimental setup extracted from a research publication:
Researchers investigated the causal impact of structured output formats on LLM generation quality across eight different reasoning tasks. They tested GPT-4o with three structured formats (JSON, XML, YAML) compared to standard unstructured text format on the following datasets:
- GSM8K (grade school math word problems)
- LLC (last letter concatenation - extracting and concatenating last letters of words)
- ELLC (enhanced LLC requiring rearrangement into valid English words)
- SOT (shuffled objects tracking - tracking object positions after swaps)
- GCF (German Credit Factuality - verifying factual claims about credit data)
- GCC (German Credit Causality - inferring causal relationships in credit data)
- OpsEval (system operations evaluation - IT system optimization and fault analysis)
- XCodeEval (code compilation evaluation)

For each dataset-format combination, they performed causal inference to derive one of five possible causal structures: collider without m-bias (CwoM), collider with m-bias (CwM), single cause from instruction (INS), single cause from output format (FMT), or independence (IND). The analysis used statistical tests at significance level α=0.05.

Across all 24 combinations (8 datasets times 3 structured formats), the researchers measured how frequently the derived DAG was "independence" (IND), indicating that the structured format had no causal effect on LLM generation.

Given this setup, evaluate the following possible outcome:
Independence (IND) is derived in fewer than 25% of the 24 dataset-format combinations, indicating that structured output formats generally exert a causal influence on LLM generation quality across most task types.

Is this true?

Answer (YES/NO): NO